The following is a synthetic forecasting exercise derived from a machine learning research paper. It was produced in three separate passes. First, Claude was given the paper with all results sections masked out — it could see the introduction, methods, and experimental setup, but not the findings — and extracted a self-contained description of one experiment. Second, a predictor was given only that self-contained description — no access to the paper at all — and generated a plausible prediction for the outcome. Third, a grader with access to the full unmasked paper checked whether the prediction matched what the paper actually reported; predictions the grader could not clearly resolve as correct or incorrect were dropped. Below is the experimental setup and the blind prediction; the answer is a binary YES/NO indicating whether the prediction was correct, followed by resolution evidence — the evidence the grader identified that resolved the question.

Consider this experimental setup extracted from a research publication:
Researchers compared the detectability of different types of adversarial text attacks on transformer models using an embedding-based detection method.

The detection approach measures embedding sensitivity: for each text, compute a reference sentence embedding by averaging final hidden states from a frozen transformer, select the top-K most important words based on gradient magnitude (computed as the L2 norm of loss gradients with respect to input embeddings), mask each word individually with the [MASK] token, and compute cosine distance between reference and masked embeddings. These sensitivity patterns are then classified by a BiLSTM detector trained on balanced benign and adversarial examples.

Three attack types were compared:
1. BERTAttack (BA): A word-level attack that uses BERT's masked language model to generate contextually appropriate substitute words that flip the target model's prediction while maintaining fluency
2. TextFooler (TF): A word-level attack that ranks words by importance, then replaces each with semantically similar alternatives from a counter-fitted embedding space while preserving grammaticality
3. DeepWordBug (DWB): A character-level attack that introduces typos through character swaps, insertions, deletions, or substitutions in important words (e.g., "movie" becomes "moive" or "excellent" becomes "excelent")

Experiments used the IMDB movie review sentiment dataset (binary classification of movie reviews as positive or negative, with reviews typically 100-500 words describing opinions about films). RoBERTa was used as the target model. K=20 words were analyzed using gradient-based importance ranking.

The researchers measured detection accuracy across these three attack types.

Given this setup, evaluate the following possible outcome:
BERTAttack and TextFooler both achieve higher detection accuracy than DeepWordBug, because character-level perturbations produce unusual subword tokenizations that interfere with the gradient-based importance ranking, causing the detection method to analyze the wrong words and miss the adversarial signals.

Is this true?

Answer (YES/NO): NO